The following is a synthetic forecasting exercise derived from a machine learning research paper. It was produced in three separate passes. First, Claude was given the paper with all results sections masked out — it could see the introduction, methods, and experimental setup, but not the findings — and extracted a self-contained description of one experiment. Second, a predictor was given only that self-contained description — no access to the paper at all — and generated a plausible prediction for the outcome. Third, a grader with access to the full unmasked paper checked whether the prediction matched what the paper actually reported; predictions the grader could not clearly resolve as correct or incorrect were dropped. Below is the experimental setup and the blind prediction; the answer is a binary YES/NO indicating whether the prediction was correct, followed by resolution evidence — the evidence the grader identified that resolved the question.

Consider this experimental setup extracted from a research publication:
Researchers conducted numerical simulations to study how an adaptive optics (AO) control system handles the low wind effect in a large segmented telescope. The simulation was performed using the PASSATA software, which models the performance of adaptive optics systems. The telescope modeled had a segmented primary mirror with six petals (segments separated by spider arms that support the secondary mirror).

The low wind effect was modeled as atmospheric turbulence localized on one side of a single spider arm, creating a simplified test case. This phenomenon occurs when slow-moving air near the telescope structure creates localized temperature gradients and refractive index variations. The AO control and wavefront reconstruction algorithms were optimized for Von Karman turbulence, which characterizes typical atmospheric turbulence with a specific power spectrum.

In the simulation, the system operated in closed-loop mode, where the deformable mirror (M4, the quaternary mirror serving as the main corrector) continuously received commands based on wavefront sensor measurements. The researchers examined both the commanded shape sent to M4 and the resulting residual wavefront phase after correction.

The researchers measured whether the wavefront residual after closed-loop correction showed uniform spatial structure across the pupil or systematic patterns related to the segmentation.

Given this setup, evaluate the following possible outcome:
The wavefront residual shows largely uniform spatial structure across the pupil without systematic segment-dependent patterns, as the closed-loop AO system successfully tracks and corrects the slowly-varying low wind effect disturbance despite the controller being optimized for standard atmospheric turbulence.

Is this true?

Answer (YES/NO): NO